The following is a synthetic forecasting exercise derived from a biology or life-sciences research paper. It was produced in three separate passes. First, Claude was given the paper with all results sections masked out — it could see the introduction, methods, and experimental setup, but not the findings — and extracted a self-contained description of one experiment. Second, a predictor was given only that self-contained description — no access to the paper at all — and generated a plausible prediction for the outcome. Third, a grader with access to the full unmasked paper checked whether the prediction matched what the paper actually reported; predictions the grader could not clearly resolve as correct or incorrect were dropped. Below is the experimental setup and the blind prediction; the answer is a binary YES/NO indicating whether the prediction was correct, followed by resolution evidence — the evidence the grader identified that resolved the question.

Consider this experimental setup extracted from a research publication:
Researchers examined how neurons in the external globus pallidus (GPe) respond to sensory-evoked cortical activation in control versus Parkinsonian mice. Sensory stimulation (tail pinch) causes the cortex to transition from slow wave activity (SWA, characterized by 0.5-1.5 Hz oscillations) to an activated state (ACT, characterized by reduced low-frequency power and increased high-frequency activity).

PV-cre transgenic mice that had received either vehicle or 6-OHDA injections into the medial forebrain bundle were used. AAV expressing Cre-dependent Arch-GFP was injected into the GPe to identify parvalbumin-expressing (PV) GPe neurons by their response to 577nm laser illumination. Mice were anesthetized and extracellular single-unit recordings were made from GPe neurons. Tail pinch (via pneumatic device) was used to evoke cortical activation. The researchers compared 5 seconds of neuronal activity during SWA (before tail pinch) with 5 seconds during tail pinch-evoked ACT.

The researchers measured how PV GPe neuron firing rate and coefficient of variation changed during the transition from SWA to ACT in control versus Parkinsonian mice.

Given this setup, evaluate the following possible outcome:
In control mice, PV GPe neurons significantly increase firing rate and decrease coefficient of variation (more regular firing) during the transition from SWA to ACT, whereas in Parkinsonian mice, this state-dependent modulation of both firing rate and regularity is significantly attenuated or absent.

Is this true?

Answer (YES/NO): NO